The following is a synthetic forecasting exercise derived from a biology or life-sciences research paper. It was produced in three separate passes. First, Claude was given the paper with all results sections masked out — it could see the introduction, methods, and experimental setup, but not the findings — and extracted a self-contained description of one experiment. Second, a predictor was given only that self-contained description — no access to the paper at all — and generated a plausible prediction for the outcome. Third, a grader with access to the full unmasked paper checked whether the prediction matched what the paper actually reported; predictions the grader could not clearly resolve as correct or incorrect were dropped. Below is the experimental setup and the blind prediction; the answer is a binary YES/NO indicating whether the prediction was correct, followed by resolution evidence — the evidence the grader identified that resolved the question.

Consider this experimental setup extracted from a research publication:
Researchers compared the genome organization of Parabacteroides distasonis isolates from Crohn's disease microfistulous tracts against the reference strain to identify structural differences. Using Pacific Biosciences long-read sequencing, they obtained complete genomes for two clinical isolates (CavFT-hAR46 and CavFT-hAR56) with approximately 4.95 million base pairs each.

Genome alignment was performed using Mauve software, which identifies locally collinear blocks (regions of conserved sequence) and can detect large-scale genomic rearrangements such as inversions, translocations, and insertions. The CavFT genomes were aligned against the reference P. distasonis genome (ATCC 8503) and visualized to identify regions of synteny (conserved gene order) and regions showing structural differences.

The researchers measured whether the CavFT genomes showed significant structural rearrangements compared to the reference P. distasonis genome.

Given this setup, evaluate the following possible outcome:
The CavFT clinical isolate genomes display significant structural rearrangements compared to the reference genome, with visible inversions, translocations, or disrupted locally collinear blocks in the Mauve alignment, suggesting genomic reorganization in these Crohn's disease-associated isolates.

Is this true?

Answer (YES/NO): YES